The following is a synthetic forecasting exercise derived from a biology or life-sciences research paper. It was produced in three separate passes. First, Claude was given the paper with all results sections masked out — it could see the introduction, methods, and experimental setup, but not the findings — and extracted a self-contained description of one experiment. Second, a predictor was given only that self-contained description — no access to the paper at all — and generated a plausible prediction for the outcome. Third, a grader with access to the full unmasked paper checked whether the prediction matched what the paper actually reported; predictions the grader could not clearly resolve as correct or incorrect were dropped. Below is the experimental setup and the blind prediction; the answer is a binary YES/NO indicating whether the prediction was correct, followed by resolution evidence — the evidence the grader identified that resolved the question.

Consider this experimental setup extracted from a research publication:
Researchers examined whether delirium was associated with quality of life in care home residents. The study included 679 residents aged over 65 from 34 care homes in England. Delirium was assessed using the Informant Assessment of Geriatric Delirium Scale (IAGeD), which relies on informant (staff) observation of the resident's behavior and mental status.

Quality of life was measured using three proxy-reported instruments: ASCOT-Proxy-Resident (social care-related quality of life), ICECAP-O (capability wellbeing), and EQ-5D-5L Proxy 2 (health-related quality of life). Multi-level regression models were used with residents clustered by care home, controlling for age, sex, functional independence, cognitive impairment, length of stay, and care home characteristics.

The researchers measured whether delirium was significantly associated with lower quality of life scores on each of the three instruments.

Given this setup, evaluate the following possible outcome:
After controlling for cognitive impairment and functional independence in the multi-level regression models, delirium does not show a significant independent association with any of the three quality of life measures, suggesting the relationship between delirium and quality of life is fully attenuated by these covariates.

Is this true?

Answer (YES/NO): NO